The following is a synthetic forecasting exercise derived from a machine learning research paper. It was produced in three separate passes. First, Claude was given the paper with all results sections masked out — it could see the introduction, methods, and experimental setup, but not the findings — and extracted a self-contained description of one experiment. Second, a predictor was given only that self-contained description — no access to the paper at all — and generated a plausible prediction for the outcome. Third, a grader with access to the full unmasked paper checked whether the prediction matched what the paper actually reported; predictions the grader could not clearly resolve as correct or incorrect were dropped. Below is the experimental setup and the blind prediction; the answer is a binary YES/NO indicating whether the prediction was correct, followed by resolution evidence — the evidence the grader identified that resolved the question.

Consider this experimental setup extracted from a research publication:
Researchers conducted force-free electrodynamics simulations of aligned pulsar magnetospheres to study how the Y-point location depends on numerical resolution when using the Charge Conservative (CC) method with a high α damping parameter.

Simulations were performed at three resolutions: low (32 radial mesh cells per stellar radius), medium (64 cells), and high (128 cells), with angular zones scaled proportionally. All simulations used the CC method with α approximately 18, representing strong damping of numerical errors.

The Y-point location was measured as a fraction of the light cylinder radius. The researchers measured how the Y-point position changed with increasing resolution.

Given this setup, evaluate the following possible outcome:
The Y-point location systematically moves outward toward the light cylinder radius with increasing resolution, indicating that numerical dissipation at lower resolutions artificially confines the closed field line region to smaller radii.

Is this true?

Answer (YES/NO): NO